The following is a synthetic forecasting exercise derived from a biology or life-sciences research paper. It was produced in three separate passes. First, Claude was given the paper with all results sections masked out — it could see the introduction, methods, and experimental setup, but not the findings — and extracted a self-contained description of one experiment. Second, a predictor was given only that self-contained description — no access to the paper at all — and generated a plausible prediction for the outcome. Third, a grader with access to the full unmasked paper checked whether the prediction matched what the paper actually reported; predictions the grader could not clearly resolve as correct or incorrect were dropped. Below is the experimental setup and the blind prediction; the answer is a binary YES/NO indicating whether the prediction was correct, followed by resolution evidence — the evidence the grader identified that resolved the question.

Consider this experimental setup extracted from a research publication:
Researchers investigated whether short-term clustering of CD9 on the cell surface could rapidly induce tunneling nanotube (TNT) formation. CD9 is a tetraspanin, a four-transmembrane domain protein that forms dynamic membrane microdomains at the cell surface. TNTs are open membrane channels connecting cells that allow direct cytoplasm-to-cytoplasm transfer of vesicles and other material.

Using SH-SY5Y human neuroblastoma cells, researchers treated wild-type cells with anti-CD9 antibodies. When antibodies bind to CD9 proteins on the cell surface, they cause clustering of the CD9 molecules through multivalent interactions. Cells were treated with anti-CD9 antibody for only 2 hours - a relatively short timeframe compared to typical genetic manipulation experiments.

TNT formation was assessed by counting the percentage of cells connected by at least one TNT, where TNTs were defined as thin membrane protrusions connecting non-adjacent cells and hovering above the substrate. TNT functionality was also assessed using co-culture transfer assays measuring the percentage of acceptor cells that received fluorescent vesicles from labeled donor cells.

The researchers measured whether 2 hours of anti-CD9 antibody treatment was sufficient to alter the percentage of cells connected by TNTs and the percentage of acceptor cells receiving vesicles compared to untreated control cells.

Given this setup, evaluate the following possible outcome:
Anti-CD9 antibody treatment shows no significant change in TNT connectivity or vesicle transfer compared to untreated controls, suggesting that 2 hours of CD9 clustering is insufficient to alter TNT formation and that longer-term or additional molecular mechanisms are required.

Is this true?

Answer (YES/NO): NO